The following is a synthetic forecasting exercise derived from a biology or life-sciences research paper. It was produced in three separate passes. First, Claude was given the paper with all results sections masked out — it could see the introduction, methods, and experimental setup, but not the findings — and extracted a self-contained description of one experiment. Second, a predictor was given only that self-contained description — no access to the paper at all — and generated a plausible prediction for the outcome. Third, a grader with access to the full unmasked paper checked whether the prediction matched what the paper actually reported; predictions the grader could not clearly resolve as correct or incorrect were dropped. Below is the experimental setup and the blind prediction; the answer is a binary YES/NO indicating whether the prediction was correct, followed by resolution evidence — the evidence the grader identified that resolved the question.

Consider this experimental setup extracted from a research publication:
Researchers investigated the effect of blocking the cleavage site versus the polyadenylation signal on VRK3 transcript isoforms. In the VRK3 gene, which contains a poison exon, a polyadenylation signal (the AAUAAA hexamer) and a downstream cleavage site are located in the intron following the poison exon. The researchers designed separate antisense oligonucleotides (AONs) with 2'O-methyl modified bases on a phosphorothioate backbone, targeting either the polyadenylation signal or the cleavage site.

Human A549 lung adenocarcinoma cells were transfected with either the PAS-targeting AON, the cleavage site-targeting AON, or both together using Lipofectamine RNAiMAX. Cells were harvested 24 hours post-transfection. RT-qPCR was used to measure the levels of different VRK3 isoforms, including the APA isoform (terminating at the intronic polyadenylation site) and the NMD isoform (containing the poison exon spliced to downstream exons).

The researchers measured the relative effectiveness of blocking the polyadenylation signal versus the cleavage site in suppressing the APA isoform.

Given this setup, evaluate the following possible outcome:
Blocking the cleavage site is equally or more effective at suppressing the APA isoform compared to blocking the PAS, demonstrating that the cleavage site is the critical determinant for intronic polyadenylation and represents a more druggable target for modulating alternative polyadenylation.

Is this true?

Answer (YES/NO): YES